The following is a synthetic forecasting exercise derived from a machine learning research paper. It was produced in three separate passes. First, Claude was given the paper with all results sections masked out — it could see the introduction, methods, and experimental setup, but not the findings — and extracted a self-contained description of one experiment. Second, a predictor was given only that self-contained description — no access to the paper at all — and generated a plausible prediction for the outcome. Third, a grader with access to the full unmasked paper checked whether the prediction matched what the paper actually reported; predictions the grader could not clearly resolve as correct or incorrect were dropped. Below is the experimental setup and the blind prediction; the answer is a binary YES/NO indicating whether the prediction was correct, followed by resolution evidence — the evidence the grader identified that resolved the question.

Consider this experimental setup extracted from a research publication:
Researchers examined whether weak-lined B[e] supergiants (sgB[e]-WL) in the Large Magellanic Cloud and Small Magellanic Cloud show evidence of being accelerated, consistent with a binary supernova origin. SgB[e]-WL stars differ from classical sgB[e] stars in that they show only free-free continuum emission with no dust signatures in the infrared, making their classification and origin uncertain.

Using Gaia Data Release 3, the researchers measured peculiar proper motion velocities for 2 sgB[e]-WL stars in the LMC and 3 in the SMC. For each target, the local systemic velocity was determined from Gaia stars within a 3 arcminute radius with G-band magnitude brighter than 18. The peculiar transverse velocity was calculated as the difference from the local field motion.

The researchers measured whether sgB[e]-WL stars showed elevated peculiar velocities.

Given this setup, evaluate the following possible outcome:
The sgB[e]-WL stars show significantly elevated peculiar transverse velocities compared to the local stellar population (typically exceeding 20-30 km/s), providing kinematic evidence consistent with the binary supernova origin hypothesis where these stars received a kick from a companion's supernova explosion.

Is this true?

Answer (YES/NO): YES